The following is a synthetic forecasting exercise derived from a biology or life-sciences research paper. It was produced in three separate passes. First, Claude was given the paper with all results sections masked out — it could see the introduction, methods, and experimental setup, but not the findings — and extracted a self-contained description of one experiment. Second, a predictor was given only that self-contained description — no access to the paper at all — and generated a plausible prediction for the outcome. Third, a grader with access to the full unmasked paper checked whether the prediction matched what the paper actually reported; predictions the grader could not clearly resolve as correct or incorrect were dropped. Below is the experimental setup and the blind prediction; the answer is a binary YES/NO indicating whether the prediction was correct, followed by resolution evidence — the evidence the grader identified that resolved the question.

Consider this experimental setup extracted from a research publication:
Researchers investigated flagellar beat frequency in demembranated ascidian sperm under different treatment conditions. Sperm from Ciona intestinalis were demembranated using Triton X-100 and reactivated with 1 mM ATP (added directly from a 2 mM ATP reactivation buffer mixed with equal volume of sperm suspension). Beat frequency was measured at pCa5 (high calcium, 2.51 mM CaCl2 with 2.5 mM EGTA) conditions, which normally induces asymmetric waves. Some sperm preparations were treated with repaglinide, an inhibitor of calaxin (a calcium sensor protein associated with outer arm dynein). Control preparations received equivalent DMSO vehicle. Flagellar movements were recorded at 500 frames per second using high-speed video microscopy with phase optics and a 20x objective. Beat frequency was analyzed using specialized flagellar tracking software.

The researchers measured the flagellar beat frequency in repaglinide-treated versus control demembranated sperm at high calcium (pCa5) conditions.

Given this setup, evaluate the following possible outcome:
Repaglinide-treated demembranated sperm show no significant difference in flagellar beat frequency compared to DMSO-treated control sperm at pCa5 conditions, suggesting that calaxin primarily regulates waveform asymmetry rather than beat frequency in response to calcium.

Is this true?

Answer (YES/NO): NO